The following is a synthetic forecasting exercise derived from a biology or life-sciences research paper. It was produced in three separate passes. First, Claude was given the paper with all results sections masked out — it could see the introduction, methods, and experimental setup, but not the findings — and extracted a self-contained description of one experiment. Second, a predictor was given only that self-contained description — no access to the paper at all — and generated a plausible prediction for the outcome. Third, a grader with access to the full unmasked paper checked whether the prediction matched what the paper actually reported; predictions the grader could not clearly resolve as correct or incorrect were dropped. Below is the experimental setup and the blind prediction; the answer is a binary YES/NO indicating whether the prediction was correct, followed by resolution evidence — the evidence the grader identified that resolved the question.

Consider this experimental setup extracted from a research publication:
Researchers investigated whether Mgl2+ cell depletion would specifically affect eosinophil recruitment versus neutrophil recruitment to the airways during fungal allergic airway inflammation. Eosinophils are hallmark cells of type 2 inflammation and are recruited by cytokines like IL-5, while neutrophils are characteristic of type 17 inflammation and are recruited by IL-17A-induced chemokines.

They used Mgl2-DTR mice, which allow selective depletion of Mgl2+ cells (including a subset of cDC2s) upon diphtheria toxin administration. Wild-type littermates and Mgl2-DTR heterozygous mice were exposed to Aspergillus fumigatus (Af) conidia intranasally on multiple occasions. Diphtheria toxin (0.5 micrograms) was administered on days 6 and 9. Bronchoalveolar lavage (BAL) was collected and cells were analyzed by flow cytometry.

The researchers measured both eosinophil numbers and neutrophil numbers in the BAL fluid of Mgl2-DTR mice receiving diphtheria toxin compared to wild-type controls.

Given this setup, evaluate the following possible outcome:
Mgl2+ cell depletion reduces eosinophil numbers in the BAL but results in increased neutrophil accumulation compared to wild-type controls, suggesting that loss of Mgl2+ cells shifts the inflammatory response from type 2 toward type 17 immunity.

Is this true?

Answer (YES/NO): YES